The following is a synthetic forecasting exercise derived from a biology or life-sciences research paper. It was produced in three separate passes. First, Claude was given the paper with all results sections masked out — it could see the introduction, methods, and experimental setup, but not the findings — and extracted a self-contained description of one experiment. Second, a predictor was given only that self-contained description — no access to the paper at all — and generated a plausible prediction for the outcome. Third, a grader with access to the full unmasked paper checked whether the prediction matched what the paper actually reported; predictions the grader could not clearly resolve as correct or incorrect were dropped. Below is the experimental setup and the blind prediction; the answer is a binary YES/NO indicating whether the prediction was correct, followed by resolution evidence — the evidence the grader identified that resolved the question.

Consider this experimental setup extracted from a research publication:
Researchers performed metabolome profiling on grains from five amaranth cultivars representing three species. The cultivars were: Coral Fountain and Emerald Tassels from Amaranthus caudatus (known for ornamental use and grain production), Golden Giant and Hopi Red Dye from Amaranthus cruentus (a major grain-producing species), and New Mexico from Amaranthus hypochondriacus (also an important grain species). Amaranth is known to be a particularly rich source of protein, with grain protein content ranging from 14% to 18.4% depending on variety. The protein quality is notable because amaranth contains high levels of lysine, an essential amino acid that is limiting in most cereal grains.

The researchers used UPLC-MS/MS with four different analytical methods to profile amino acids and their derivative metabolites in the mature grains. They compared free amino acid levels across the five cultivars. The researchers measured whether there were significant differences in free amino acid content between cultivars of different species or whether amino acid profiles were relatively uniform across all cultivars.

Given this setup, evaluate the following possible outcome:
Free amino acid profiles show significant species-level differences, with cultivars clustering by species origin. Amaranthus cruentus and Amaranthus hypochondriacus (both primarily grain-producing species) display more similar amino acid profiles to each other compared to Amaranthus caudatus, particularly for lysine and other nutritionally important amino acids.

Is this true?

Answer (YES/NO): NO